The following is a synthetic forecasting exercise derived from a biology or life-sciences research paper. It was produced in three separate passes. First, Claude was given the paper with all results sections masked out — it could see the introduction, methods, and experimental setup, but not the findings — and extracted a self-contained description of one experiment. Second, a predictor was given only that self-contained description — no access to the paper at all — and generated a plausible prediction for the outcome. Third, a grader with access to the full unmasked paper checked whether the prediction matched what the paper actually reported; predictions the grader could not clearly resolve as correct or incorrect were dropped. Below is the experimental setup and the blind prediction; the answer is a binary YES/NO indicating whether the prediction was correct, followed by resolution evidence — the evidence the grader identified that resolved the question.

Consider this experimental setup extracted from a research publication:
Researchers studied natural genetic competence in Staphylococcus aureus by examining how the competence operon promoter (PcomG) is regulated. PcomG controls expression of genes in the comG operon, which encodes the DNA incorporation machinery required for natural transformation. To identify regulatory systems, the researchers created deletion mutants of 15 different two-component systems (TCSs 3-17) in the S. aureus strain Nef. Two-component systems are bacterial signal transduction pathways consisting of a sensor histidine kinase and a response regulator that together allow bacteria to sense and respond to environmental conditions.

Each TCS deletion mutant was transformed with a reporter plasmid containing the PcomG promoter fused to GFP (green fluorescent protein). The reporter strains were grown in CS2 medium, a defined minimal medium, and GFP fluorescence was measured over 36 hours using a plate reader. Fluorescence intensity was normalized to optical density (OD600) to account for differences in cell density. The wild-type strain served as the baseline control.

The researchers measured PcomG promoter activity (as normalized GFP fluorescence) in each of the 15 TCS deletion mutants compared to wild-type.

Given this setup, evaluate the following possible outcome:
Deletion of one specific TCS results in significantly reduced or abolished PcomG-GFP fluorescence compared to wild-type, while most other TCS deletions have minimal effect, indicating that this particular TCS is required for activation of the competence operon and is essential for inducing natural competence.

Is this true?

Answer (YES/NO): NO